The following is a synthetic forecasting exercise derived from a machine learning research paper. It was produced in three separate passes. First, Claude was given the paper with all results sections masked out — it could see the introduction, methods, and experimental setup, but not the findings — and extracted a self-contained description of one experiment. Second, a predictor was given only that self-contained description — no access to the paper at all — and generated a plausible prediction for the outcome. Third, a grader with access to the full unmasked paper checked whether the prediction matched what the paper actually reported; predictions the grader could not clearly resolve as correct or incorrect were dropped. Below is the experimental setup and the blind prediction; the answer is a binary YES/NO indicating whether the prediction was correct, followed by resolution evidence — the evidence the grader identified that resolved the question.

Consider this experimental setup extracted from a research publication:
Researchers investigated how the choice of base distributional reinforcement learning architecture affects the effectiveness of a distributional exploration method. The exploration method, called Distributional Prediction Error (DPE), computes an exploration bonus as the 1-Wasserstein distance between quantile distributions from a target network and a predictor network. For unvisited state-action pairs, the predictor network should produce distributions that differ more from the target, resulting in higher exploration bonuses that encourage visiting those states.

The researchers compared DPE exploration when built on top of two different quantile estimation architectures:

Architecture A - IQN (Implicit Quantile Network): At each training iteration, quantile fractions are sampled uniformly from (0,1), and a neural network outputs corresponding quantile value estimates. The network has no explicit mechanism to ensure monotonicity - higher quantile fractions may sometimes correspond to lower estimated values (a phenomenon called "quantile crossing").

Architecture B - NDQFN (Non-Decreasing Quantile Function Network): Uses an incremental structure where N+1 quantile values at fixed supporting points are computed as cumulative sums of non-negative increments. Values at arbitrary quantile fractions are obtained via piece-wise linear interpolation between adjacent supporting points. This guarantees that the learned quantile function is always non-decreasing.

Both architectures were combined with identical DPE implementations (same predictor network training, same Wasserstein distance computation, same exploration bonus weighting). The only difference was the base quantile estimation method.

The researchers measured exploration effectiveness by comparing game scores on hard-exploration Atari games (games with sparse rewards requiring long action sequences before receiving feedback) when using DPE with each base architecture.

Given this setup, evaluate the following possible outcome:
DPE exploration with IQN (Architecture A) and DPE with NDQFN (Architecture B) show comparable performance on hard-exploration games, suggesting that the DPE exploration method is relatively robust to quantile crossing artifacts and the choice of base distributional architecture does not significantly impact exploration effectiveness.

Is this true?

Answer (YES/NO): NO